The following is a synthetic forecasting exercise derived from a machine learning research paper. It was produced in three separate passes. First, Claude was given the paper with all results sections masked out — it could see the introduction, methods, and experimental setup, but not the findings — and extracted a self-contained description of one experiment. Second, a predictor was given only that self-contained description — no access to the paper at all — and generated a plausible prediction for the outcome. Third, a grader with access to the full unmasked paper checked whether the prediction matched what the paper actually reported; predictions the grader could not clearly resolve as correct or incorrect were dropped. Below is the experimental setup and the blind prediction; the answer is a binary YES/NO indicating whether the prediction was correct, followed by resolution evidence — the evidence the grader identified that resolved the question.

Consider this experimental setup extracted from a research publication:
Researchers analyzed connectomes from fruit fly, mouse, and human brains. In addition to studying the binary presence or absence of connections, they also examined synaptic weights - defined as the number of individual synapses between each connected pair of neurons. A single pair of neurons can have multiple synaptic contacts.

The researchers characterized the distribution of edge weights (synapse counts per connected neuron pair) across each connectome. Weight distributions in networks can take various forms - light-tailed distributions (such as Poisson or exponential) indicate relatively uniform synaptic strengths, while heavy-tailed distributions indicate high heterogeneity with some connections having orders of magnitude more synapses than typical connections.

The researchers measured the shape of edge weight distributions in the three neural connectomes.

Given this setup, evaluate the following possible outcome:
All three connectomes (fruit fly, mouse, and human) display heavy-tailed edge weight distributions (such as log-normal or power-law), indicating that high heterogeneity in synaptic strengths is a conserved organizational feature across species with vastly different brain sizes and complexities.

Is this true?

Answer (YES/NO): YES